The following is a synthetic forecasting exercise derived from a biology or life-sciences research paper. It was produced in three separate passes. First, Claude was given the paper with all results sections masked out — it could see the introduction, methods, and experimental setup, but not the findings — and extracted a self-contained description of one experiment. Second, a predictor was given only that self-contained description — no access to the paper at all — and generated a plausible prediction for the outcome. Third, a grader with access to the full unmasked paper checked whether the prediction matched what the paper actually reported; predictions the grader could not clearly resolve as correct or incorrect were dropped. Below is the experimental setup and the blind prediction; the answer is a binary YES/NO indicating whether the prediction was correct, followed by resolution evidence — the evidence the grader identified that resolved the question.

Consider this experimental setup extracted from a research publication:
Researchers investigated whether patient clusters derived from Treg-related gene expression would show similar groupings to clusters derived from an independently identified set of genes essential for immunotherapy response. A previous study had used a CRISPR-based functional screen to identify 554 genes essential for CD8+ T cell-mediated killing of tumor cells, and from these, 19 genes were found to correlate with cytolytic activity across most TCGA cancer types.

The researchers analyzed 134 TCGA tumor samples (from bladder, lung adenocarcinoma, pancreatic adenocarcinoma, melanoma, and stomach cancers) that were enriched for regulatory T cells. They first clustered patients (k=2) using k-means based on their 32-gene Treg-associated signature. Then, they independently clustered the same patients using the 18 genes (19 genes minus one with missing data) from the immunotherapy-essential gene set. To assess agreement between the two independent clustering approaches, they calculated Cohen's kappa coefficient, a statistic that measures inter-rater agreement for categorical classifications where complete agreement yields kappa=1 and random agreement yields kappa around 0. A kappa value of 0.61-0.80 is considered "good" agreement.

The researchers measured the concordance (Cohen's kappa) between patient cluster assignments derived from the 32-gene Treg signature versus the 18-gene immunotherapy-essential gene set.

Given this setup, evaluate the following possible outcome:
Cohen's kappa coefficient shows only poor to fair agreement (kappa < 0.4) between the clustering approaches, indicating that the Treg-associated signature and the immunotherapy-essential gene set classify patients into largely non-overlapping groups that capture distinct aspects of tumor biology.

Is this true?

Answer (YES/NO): NO